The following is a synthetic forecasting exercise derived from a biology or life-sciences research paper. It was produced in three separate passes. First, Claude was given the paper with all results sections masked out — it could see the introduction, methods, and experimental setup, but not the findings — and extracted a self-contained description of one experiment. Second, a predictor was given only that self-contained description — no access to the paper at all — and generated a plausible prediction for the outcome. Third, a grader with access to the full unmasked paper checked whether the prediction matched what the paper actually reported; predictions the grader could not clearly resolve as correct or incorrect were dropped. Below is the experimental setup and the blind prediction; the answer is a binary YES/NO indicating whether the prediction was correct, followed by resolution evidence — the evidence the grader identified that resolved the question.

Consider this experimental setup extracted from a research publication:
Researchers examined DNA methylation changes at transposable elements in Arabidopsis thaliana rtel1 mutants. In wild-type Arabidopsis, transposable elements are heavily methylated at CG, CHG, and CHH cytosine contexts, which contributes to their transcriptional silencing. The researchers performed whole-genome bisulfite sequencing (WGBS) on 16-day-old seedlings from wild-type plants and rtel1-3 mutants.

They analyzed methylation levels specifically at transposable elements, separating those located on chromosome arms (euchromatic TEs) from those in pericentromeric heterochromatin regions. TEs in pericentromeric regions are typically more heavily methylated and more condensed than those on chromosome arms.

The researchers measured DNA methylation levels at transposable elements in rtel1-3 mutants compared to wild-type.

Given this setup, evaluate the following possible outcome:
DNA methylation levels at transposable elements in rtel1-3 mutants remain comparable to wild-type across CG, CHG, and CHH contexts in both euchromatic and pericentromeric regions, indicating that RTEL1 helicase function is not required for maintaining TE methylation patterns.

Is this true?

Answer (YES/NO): NO